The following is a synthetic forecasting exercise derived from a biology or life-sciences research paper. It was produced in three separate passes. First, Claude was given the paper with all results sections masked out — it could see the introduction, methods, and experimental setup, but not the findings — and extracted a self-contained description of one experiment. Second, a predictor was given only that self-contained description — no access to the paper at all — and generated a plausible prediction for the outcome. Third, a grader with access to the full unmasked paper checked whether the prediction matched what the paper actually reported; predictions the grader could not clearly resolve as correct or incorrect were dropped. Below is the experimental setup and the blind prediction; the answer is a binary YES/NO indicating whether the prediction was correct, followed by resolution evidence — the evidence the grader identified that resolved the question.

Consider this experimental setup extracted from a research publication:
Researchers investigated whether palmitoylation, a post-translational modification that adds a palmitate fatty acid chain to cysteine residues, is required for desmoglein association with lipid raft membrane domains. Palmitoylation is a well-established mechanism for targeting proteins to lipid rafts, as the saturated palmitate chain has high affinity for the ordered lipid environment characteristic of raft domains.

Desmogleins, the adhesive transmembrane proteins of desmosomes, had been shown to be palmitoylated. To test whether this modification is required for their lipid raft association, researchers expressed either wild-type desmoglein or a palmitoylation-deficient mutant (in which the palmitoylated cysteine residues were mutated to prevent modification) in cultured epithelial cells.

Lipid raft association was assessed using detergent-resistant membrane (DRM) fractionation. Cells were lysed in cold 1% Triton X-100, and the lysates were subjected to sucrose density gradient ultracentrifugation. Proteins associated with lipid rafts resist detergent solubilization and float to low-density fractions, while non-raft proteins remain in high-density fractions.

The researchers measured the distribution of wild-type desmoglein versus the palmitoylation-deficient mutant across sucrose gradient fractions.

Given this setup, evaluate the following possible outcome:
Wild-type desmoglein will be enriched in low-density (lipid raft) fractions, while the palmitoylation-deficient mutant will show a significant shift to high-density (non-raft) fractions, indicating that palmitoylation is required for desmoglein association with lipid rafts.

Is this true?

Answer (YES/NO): NO